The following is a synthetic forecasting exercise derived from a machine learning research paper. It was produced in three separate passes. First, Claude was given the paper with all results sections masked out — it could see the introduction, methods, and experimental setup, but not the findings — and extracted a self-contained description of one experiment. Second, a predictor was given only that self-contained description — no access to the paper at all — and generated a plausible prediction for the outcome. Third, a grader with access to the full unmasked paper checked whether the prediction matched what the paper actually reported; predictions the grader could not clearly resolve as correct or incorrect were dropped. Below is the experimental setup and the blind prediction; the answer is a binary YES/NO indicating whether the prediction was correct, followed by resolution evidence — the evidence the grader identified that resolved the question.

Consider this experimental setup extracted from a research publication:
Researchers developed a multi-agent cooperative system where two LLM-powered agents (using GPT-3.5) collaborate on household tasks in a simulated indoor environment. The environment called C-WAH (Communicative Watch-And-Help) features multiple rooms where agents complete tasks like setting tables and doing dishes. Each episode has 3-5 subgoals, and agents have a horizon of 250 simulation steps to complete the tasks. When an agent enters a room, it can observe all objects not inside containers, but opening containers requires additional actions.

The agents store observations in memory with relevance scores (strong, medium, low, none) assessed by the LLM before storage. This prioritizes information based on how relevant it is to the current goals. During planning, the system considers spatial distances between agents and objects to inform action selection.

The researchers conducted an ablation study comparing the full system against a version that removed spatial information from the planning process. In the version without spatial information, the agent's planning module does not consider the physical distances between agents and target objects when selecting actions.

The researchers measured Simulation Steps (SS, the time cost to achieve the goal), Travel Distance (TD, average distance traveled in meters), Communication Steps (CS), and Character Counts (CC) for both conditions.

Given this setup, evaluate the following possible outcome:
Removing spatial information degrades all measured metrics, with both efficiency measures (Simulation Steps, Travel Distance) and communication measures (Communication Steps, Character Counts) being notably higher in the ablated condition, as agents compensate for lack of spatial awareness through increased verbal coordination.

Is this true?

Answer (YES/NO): NO